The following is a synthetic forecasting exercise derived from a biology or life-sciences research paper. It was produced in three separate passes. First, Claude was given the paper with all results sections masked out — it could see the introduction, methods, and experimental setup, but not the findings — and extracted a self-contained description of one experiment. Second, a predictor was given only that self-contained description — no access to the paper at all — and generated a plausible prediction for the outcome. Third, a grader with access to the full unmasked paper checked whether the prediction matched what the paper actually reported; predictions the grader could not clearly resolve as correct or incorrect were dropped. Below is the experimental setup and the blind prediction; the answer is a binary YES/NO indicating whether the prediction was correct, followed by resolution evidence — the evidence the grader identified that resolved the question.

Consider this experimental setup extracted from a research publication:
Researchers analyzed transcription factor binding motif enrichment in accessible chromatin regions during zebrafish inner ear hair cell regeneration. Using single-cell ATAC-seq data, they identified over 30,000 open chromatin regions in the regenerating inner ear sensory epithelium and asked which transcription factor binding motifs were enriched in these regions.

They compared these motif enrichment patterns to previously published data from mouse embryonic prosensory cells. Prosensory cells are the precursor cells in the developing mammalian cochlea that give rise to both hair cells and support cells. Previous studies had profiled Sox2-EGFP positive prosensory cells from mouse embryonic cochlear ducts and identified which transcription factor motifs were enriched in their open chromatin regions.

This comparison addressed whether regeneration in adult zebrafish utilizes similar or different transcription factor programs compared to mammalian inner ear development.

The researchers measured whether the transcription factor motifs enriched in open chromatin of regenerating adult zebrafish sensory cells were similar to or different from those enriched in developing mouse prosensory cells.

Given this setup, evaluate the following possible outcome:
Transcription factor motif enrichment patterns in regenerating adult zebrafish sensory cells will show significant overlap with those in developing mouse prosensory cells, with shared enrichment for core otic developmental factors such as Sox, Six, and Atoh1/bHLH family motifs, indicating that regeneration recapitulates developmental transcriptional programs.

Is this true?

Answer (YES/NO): YES